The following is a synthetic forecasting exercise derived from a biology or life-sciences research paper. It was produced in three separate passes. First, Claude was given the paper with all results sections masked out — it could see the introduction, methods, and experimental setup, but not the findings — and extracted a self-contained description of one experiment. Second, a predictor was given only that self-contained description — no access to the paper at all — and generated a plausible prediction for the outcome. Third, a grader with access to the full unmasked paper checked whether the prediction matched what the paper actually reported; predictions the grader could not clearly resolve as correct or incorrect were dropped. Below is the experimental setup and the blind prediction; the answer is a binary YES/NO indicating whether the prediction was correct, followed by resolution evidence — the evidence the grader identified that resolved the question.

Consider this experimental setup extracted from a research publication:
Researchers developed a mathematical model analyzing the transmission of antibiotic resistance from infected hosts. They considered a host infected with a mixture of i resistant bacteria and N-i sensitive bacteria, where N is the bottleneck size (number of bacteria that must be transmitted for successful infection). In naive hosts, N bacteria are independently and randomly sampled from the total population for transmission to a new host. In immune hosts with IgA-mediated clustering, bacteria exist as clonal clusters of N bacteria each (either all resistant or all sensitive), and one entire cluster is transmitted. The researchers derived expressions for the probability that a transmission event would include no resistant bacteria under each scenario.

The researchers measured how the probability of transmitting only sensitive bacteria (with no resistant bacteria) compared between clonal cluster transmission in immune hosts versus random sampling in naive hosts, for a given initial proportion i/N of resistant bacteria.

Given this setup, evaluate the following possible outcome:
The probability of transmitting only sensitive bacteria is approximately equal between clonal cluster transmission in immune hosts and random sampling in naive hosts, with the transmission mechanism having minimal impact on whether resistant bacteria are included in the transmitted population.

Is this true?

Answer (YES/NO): NO